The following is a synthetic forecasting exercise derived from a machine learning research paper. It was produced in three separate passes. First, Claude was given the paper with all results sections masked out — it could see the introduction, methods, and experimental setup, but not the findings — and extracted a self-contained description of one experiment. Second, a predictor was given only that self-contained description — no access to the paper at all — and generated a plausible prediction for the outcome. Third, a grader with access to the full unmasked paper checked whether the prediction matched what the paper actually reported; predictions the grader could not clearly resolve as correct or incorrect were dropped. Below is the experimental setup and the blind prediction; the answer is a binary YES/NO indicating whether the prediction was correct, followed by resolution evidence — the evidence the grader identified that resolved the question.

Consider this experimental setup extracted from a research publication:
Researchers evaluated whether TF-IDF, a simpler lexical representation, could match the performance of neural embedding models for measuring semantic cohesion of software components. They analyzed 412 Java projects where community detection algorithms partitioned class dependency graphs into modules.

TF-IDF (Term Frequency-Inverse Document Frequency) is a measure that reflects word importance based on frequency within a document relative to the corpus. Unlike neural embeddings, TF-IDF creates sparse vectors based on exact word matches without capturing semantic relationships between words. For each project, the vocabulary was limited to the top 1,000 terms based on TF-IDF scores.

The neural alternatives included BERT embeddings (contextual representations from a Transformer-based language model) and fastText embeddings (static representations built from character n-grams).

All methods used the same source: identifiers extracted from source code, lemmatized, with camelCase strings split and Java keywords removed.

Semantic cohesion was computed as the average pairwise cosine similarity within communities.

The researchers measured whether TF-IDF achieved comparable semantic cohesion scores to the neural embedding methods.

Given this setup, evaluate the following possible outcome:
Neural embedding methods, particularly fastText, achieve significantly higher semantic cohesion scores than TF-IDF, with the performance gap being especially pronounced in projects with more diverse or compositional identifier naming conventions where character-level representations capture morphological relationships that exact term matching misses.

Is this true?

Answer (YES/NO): NO